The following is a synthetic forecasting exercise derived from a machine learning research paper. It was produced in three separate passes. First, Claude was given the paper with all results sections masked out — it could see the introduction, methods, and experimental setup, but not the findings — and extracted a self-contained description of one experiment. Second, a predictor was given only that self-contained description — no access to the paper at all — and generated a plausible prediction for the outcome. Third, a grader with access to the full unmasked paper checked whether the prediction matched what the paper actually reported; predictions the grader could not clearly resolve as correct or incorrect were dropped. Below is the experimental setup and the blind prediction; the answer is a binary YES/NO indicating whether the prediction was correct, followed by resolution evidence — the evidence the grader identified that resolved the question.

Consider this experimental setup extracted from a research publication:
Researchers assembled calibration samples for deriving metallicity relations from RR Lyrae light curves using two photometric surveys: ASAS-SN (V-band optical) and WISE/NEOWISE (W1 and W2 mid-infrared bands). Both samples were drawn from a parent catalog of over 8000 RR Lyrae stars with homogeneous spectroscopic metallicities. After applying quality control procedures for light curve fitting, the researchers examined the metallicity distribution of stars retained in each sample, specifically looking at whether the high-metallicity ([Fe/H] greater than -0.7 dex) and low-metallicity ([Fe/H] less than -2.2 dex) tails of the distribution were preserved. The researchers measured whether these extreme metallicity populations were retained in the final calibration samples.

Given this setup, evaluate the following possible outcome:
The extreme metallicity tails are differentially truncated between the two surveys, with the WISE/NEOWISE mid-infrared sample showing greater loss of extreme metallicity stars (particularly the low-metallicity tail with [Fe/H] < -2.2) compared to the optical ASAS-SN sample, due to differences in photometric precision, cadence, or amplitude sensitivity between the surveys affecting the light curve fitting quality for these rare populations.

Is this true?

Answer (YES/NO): NO